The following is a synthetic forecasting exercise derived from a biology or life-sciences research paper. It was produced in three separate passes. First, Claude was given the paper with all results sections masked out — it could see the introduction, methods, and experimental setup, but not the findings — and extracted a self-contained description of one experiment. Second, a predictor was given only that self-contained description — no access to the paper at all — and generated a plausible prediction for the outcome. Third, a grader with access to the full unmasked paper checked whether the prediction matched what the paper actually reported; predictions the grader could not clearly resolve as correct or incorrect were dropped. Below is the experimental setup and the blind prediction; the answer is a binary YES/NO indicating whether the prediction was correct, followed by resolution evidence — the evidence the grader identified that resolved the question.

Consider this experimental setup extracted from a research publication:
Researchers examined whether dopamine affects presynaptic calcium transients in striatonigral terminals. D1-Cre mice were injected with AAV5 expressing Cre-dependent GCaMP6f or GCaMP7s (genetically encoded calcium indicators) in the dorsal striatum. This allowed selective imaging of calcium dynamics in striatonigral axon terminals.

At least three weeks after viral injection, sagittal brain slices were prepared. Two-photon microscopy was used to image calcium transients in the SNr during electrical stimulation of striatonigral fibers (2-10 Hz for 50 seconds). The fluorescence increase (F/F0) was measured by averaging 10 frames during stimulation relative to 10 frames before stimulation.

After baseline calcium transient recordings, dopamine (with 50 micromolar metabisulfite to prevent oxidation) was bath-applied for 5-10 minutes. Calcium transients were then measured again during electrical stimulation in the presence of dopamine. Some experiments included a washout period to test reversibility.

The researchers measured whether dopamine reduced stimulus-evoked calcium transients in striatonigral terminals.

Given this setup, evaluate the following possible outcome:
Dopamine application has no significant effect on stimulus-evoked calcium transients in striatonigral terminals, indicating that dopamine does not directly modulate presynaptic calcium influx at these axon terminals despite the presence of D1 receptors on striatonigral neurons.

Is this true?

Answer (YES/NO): NO